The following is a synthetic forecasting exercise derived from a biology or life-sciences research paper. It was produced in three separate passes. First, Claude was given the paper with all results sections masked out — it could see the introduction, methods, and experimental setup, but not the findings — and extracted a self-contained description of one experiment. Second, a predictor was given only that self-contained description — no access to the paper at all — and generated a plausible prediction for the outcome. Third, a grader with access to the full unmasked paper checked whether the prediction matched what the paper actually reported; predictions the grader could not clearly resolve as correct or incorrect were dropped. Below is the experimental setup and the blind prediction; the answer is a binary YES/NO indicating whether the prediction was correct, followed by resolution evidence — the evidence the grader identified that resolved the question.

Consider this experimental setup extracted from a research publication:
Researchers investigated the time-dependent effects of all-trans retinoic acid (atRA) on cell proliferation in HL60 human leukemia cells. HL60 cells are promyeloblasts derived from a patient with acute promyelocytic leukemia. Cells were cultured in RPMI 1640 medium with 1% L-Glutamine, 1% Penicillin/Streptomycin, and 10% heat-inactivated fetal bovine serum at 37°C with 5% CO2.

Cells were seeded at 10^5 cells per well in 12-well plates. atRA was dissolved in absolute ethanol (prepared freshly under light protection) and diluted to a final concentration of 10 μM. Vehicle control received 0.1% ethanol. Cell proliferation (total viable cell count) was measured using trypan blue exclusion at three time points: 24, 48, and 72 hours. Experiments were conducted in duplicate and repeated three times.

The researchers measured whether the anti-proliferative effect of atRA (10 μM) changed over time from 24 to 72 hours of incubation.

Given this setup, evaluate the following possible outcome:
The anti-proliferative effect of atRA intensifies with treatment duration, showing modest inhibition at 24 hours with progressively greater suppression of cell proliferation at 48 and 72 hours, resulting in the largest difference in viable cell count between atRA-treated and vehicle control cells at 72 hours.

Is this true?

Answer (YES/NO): YES